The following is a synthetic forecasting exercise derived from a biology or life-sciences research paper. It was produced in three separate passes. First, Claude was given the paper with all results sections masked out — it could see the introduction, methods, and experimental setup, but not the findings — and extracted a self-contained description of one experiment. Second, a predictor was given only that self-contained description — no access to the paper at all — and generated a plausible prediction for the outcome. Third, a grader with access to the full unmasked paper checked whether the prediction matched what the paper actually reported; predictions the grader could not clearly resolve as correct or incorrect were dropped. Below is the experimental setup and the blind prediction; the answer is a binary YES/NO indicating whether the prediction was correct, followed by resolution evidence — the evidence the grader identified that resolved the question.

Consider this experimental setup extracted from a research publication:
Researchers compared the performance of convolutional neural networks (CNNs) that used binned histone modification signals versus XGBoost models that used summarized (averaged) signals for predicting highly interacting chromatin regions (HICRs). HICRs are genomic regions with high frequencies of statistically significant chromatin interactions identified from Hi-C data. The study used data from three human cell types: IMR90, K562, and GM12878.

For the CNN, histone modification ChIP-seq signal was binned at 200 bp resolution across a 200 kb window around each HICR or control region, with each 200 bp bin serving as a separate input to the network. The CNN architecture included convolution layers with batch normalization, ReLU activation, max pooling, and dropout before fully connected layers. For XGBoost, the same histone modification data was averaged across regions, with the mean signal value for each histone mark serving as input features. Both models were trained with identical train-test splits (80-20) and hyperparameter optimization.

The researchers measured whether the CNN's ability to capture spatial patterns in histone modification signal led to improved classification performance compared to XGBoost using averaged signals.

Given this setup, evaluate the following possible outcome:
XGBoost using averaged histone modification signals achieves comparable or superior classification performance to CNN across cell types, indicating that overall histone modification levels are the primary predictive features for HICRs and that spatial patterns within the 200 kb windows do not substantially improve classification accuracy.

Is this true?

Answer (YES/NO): NO